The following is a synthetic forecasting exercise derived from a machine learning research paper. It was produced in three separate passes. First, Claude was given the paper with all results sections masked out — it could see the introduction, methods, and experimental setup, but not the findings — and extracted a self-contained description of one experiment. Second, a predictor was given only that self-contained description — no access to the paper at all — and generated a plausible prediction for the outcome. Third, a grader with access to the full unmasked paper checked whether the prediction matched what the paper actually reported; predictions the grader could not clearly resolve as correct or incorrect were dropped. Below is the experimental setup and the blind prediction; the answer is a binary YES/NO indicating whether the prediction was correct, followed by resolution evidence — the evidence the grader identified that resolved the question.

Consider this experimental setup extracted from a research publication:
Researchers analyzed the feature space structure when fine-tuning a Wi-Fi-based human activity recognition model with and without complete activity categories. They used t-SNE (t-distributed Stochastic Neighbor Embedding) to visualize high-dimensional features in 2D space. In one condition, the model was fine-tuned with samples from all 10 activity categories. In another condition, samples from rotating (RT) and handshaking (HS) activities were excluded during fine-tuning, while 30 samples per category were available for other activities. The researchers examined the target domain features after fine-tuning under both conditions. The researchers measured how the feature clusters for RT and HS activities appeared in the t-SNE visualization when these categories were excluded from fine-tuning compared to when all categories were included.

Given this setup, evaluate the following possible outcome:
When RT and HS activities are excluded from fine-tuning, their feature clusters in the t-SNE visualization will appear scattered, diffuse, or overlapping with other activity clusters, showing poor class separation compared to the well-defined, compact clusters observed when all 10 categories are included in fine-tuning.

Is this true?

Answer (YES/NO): YES